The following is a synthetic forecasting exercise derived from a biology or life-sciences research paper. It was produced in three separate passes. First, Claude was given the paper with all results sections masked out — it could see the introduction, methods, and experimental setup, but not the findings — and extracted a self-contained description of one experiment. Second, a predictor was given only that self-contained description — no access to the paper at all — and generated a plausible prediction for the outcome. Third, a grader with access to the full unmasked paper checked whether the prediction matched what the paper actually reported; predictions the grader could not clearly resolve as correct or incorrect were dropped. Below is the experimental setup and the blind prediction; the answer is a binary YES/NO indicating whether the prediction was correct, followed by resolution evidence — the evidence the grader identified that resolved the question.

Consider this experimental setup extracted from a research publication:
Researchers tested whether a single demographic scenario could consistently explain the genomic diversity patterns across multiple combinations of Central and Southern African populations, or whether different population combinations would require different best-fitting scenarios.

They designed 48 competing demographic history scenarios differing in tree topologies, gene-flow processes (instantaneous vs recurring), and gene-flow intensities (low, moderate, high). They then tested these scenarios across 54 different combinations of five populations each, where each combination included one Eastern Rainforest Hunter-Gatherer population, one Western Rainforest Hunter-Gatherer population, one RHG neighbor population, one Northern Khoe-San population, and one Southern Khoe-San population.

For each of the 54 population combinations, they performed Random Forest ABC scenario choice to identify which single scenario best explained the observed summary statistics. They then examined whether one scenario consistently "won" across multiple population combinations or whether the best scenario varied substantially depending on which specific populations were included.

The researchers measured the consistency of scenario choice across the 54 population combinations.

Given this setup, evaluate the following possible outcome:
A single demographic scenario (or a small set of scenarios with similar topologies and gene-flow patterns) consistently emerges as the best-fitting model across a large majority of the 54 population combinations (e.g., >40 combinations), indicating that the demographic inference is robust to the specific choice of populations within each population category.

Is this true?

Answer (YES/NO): NO